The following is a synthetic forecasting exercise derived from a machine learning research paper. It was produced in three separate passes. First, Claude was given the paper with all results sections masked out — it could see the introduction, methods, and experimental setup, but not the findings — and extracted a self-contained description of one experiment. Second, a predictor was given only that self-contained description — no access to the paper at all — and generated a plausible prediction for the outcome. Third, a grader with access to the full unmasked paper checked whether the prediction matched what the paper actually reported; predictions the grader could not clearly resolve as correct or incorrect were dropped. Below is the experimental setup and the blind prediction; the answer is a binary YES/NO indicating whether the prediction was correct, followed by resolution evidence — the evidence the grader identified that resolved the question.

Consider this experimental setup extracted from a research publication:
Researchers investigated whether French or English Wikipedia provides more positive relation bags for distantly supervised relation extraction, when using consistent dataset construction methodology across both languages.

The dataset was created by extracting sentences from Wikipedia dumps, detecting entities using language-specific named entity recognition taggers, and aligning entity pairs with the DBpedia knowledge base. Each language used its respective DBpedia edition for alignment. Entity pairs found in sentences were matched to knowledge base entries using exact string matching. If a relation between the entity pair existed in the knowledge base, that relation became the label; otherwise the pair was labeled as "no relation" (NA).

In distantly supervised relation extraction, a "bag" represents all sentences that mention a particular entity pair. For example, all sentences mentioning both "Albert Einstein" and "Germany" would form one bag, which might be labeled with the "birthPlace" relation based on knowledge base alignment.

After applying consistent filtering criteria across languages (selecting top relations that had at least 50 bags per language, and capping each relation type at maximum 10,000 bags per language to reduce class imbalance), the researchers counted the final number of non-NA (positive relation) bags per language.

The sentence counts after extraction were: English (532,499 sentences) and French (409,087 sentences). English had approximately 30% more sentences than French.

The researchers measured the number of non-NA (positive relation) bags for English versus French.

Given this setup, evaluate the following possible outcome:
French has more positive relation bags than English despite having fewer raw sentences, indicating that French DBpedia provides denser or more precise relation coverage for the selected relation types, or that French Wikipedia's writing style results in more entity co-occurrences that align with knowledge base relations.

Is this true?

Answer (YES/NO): YES